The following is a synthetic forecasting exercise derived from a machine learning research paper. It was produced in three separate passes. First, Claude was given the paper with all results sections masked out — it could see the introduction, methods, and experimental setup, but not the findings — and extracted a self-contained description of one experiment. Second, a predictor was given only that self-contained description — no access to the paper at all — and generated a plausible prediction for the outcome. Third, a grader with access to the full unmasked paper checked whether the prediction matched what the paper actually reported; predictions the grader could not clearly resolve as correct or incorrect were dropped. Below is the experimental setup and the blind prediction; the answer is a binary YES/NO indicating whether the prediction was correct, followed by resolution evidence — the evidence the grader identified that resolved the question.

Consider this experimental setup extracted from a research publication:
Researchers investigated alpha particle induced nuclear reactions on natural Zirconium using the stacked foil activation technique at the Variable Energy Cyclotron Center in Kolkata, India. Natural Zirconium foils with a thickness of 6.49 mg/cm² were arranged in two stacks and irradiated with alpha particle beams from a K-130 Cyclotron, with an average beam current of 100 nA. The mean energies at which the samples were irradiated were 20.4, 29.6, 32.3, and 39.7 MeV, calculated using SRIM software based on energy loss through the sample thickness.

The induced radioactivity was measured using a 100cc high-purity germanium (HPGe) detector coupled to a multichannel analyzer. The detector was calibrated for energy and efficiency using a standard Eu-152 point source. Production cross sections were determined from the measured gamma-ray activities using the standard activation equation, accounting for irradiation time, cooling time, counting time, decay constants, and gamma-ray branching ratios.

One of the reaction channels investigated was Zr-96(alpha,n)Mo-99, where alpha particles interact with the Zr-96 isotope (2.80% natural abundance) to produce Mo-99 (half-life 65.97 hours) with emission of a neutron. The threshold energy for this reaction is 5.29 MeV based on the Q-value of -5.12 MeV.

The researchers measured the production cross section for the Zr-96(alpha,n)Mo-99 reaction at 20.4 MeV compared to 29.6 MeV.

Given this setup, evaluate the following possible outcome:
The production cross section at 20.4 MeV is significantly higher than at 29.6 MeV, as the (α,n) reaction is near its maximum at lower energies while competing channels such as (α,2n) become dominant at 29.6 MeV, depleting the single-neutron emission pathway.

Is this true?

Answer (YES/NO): YES